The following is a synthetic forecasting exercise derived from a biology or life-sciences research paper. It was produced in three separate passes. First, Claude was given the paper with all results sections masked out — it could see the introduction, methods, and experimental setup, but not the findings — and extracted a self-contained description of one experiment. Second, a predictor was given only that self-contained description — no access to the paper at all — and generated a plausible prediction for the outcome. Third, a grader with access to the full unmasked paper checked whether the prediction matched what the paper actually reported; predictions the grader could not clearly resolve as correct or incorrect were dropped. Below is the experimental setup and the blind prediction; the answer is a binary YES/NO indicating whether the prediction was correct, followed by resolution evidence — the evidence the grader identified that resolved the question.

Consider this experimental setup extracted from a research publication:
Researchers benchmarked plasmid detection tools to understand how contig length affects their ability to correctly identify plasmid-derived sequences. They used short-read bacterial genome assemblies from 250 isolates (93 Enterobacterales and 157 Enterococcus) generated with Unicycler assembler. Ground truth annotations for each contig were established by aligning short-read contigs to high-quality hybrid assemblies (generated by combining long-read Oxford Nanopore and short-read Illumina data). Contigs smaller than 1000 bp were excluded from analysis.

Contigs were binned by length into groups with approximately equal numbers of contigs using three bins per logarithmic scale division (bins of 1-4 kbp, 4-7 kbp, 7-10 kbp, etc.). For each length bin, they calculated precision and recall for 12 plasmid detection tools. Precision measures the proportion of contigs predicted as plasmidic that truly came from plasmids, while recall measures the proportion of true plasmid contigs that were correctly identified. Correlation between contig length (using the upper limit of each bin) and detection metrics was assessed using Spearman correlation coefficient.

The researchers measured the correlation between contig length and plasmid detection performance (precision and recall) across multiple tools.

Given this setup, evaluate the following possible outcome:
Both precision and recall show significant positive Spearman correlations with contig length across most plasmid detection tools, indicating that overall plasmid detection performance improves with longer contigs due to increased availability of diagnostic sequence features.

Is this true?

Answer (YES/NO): NO